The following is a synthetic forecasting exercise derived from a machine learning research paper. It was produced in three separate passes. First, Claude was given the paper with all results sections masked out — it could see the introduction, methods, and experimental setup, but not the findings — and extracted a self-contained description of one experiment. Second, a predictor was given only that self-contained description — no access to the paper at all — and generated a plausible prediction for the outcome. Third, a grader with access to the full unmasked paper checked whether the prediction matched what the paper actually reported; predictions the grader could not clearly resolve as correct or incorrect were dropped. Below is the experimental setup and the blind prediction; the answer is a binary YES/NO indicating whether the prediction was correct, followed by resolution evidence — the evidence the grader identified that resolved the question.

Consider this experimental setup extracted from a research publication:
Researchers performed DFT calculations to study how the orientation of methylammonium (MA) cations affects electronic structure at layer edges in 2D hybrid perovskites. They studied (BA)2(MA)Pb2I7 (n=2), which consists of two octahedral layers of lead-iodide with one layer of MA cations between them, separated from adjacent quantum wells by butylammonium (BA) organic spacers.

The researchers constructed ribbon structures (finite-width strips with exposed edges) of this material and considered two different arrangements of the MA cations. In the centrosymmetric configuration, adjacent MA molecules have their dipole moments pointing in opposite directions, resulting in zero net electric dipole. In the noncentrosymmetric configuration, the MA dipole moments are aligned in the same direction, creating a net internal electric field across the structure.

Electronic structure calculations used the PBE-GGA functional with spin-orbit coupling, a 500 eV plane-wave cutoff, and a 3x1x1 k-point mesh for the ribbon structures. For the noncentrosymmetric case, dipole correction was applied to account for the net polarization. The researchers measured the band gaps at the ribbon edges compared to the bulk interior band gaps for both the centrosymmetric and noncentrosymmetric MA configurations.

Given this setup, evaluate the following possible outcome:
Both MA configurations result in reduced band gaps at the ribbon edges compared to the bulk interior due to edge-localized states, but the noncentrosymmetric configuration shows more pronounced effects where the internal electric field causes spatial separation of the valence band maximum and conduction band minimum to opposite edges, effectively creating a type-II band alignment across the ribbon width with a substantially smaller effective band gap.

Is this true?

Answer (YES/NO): NO